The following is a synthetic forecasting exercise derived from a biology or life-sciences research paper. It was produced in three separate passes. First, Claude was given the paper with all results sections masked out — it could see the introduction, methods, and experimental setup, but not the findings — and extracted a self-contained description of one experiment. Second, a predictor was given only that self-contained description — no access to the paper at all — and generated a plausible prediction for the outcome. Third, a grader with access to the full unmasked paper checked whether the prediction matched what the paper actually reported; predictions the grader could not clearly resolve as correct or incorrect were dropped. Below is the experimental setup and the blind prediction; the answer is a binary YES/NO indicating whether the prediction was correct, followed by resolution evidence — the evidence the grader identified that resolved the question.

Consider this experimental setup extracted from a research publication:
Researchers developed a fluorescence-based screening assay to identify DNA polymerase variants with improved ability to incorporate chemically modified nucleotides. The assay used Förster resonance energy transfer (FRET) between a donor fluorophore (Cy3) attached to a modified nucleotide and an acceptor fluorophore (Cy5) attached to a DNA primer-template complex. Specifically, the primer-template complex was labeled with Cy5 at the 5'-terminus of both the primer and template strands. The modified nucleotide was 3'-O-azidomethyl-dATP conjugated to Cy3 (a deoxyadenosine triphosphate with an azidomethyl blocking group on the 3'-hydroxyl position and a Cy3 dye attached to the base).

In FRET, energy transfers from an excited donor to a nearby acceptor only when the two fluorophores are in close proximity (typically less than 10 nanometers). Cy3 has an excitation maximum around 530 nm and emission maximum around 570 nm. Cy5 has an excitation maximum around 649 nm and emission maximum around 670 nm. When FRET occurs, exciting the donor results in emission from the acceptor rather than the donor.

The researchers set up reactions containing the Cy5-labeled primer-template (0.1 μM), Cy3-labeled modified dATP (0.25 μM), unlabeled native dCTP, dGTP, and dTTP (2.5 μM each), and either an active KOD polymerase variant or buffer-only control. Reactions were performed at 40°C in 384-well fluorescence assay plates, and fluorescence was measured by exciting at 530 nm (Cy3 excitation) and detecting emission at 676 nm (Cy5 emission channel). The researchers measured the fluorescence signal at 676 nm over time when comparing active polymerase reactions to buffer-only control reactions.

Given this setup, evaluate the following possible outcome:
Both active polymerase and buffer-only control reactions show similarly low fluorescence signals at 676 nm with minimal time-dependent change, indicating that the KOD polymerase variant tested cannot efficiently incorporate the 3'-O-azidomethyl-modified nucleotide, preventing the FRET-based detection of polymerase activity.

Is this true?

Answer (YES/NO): NO